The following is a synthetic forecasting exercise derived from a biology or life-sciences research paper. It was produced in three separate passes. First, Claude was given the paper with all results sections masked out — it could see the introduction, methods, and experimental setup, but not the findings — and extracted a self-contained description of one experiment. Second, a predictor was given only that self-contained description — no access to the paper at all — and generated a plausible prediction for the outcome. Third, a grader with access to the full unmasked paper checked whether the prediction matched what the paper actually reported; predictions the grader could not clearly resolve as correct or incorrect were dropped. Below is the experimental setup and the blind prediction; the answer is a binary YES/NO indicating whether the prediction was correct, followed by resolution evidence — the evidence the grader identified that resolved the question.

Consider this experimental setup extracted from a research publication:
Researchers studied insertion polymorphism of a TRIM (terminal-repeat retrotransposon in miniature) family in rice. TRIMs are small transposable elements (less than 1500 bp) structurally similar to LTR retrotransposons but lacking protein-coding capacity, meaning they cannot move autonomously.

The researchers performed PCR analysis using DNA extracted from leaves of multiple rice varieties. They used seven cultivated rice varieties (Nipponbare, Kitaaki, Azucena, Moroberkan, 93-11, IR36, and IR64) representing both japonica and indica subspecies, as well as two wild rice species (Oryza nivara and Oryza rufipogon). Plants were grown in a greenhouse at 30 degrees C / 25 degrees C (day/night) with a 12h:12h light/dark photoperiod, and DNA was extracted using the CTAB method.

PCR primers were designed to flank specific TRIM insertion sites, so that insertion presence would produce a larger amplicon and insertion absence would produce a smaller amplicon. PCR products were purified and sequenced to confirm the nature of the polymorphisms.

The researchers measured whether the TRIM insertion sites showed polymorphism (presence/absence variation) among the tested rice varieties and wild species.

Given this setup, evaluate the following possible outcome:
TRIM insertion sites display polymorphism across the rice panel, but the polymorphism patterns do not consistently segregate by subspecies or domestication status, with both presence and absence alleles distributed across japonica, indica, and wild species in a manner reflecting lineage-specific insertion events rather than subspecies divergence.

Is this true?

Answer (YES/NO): NO